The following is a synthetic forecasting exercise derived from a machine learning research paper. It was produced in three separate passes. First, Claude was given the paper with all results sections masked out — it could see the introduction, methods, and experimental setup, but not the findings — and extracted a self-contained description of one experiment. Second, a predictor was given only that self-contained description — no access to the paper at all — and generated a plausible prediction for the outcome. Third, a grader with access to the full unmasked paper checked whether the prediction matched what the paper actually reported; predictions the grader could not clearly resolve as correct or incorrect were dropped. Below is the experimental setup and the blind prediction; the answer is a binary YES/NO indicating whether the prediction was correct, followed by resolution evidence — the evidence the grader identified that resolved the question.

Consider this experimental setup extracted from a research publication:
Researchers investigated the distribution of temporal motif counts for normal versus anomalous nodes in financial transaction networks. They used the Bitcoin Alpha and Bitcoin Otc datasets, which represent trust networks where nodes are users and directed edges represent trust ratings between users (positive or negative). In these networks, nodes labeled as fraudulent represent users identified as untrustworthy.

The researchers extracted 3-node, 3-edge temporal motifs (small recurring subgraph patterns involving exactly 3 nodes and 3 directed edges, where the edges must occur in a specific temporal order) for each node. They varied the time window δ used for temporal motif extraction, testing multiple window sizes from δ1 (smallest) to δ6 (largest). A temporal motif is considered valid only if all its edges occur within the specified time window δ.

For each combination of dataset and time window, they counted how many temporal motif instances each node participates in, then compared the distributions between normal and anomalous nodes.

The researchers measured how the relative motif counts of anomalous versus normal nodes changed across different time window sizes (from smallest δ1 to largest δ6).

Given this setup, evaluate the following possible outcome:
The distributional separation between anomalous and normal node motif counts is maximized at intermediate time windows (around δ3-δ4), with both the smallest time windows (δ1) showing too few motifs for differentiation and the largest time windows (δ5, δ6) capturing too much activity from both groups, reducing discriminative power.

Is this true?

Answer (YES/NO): NO